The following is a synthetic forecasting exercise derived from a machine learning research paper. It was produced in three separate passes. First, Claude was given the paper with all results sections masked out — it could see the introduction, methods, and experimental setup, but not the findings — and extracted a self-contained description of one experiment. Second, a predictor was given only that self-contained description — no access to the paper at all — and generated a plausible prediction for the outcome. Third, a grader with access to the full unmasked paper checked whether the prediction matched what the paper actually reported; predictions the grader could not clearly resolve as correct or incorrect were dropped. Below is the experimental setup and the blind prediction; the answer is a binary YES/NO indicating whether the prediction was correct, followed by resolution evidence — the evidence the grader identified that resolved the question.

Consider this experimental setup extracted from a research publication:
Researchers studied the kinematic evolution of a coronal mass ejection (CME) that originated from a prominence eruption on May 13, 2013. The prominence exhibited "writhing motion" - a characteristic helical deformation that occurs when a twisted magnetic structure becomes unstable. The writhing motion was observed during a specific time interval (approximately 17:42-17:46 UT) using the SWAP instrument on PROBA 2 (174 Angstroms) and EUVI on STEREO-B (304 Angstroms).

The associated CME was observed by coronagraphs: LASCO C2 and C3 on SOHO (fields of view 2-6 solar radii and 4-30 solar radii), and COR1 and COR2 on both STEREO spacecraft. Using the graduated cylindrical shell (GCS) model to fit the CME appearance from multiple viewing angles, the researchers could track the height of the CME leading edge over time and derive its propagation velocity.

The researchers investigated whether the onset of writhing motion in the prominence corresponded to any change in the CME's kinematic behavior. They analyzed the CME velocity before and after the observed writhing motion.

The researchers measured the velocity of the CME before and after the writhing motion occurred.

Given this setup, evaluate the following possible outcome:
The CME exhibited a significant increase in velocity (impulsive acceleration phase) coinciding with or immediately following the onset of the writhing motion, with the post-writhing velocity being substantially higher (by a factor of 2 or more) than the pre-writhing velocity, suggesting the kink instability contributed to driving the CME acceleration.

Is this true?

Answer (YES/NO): YES